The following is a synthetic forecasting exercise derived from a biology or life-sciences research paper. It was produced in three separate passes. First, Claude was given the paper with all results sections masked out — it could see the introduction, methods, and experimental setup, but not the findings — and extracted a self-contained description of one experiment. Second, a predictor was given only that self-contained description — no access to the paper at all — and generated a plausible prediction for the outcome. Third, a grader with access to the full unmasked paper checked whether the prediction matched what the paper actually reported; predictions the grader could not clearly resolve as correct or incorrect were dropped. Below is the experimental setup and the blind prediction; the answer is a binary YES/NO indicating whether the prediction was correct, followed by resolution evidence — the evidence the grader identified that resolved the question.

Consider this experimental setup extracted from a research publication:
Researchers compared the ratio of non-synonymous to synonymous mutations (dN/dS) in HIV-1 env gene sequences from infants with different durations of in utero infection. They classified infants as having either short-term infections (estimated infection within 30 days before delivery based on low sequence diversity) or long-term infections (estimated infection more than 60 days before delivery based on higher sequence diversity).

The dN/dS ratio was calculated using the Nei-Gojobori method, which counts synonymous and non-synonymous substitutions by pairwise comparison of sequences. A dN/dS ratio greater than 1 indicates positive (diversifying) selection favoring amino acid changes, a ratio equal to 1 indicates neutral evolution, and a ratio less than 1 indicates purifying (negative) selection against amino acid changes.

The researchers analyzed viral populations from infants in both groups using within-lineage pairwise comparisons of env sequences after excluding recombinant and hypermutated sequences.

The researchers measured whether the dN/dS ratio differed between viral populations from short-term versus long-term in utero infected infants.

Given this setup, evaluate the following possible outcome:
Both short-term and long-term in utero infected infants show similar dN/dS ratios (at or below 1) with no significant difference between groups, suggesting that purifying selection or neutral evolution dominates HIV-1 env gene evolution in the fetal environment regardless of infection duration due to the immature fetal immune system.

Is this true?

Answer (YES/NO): NO